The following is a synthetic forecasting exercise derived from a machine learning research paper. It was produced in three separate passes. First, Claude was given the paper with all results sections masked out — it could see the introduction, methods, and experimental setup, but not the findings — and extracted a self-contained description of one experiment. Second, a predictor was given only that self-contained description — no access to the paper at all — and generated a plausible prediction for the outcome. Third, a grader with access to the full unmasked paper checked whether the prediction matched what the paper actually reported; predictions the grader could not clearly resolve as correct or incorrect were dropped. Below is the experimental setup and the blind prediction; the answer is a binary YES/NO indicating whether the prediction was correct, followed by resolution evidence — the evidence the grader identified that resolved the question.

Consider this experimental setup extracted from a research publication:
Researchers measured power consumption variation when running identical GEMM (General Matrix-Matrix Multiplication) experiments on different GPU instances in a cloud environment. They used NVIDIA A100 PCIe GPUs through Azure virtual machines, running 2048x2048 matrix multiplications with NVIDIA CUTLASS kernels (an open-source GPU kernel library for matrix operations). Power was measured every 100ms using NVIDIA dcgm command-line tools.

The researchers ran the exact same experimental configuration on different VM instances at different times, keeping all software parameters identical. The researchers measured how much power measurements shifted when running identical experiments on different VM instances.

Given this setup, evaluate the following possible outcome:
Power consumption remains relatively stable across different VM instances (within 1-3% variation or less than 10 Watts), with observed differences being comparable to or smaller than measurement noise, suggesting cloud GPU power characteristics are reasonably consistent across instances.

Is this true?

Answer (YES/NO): NO